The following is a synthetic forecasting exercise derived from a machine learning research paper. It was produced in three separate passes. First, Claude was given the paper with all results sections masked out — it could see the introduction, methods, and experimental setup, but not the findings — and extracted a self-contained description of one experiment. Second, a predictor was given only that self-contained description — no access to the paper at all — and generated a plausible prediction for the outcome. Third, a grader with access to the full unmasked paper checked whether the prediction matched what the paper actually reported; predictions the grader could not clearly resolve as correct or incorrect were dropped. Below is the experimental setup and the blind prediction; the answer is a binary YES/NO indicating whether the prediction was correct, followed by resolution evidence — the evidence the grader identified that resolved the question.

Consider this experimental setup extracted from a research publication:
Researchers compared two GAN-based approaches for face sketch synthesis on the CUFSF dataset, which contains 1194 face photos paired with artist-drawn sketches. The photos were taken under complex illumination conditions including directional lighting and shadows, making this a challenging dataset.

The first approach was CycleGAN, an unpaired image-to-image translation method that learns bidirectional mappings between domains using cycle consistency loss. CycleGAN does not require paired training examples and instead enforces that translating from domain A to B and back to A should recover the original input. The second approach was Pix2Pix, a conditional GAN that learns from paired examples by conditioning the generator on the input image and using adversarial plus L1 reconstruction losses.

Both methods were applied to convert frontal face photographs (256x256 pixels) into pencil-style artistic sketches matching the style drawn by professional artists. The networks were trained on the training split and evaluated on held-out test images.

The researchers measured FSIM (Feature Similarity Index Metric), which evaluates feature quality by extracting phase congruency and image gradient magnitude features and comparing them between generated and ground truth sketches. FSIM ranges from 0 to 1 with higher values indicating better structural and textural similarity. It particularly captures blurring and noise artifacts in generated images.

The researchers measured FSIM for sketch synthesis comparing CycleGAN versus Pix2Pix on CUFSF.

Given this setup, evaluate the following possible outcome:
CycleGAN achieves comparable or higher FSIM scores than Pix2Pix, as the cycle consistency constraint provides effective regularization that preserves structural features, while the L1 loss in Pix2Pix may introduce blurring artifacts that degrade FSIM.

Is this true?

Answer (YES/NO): NO